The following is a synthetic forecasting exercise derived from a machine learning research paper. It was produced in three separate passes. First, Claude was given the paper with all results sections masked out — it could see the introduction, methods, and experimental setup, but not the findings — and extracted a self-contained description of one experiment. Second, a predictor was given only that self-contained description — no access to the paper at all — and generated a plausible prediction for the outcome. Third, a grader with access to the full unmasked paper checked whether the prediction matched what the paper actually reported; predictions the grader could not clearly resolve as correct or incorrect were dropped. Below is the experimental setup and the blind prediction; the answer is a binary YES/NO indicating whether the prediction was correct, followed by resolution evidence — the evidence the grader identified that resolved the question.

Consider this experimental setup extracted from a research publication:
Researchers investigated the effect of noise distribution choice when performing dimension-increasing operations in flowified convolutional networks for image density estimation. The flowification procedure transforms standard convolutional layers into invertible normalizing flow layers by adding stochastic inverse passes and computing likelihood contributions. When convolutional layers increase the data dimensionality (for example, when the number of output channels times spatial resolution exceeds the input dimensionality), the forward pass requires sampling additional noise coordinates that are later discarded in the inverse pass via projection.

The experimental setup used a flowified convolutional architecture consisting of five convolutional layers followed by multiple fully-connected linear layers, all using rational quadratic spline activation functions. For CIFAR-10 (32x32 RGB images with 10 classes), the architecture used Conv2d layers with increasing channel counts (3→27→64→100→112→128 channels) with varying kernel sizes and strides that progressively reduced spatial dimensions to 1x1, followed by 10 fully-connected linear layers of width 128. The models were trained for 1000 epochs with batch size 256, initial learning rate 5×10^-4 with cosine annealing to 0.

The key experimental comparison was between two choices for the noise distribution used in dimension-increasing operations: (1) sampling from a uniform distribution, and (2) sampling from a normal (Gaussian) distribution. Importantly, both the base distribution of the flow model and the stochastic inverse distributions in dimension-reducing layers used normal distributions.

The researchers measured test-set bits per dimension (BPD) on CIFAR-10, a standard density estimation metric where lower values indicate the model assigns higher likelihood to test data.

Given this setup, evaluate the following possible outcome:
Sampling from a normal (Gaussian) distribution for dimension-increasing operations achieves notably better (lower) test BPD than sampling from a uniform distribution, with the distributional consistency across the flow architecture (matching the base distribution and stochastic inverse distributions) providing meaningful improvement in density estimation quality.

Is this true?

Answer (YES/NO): YES